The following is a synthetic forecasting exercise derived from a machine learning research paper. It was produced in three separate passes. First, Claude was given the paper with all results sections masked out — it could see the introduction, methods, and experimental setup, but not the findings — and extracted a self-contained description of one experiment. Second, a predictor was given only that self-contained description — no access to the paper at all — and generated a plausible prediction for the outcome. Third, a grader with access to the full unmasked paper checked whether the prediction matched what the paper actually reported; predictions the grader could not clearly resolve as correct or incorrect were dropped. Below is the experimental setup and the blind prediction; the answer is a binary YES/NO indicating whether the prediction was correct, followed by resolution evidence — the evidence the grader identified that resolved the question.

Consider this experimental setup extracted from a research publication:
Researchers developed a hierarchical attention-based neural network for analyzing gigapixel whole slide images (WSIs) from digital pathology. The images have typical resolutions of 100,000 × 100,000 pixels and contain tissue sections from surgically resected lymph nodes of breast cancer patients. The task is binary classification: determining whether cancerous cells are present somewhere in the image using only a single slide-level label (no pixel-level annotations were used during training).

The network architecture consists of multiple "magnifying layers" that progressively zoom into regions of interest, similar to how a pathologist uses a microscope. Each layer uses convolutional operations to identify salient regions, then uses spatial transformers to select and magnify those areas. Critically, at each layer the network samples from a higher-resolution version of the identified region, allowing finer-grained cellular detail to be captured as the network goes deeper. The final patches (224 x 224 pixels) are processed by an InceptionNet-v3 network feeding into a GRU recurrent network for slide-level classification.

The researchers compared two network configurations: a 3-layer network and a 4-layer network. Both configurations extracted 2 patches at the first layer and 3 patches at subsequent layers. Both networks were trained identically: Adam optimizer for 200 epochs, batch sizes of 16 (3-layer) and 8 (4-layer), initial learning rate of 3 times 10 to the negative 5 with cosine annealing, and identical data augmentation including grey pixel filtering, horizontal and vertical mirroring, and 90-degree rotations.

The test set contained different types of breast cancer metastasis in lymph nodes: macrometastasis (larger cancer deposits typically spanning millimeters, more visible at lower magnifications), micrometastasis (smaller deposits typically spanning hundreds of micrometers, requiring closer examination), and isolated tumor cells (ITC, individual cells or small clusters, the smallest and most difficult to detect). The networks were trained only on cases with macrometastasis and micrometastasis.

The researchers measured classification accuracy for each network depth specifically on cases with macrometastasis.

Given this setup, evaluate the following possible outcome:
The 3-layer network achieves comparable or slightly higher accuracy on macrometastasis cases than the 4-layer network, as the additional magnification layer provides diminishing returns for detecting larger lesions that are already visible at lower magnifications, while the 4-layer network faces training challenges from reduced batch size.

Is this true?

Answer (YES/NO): YES